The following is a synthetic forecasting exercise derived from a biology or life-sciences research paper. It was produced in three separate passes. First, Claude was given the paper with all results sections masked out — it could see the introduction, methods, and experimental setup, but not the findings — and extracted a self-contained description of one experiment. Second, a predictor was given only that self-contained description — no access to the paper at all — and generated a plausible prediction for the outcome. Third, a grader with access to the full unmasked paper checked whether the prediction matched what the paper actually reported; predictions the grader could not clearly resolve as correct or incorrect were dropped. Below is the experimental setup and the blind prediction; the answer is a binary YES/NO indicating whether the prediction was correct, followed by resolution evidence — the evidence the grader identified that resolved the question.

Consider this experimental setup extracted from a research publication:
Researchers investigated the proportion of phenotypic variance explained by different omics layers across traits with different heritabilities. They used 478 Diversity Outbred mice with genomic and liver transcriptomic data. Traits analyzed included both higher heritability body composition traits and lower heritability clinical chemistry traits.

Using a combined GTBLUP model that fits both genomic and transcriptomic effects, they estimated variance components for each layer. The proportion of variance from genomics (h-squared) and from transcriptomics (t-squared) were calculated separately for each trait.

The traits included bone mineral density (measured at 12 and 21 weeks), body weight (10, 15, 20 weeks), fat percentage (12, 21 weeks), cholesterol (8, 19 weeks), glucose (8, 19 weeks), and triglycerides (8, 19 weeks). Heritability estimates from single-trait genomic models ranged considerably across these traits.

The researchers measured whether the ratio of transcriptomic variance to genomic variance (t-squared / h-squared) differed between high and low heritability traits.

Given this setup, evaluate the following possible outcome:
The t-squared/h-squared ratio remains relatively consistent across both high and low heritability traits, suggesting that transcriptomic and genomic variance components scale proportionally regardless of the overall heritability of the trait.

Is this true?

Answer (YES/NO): NO